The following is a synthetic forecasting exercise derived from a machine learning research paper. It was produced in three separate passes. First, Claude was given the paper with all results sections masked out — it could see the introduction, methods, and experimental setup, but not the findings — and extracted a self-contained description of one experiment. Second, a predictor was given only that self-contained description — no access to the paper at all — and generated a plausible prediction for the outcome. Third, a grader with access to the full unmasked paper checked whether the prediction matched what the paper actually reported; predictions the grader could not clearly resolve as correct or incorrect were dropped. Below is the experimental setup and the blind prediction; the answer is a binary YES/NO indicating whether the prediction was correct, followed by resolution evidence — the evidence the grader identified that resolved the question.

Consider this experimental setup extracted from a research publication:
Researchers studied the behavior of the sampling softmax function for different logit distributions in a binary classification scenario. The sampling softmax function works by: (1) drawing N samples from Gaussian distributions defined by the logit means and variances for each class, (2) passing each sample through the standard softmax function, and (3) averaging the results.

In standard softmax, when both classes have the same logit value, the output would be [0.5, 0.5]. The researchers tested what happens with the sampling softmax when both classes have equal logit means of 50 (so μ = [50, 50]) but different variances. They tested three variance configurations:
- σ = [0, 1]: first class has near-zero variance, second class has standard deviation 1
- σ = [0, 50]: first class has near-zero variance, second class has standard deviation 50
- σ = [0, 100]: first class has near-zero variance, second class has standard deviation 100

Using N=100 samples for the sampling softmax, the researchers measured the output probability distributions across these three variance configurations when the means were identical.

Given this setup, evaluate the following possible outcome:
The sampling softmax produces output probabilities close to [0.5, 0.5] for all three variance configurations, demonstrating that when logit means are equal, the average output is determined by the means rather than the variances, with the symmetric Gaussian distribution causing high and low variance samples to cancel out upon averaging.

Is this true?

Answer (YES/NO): YES